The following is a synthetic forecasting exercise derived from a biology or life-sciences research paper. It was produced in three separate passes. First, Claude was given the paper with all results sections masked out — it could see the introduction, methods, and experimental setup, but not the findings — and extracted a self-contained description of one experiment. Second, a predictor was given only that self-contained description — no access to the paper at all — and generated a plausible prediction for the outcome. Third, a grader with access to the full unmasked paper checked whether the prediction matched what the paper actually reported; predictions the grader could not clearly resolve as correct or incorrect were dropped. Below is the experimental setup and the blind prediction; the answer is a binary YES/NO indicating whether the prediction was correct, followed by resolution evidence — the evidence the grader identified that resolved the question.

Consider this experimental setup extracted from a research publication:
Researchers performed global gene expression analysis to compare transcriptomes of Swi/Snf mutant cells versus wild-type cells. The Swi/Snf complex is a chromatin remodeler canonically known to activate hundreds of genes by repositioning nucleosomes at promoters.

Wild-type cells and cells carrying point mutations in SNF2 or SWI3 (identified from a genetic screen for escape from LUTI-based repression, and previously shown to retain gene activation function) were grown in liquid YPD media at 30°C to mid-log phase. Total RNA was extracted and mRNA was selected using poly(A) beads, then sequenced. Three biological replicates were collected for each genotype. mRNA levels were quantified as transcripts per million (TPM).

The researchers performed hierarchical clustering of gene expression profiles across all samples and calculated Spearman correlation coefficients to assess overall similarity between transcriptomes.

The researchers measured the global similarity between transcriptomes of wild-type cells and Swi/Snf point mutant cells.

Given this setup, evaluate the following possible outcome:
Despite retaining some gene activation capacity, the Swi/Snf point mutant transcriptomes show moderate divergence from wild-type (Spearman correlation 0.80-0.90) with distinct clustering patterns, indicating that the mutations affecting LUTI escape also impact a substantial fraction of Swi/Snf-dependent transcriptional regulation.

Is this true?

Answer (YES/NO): NO